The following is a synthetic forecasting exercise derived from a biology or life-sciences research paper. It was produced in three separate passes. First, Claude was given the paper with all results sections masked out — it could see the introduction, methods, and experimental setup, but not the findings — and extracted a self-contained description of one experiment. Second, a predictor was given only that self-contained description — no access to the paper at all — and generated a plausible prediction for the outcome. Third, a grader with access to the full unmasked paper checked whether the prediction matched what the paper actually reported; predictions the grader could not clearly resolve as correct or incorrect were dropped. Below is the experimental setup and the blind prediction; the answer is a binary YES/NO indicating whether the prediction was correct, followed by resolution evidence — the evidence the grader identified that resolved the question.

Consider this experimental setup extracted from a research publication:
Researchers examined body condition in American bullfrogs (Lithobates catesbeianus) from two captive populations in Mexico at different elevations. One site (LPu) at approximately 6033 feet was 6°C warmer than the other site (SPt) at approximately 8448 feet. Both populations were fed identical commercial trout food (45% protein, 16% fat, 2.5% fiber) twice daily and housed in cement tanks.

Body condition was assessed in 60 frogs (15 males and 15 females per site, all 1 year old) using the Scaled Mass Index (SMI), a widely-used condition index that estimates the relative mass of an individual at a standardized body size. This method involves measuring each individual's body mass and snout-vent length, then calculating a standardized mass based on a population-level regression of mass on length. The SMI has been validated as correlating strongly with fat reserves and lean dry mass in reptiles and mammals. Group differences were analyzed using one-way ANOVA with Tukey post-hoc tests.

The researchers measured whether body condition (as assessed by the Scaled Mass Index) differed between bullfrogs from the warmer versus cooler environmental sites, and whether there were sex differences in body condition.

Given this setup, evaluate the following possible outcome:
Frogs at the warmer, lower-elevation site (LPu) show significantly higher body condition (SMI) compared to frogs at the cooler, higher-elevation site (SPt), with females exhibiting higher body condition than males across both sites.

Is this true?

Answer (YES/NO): NO